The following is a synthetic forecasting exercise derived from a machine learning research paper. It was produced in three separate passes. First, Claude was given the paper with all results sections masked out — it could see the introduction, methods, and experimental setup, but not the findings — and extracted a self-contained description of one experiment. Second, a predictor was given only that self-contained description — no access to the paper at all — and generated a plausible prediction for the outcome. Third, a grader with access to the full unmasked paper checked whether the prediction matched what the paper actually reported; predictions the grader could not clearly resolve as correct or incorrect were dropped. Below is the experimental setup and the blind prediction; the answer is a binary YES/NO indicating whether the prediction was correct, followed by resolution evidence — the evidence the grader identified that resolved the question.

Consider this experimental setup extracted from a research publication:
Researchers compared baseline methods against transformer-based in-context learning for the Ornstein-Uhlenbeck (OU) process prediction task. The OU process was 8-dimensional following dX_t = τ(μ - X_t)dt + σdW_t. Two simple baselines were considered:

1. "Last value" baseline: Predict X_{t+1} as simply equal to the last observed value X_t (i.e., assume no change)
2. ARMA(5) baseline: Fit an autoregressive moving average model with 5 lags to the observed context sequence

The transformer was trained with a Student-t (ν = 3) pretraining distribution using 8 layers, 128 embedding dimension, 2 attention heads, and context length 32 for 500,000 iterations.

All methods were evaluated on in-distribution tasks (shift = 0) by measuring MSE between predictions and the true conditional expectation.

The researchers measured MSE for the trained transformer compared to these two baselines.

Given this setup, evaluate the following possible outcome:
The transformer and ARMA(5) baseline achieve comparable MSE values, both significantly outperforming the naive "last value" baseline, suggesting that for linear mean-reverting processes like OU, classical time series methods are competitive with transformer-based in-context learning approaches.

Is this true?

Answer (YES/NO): NO